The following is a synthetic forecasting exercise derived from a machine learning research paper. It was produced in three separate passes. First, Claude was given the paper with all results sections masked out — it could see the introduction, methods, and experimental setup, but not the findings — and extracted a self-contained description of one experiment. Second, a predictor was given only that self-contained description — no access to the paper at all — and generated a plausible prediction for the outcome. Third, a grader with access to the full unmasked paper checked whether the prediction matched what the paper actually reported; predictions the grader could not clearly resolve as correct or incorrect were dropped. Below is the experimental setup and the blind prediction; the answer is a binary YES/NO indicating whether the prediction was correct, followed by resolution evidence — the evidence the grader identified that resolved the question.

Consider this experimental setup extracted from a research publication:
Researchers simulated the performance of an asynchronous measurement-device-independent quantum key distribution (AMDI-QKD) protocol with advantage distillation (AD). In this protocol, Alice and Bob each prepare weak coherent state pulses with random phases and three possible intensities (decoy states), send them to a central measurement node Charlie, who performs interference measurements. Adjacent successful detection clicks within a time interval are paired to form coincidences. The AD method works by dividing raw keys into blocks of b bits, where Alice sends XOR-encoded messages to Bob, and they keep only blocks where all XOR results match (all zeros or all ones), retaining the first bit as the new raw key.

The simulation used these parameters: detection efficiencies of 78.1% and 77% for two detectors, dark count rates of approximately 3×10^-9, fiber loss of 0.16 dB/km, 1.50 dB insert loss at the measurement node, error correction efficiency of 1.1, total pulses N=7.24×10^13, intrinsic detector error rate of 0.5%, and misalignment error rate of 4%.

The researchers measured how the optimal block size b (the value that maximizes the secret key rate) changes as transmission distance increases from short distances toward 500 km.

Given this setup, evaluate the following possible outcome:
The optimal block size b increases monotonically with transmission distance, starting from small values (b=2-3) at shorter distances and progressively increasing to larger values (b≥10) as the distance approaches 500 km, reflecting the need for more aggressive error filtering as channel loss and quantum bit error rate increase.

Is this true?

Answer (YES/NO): NO